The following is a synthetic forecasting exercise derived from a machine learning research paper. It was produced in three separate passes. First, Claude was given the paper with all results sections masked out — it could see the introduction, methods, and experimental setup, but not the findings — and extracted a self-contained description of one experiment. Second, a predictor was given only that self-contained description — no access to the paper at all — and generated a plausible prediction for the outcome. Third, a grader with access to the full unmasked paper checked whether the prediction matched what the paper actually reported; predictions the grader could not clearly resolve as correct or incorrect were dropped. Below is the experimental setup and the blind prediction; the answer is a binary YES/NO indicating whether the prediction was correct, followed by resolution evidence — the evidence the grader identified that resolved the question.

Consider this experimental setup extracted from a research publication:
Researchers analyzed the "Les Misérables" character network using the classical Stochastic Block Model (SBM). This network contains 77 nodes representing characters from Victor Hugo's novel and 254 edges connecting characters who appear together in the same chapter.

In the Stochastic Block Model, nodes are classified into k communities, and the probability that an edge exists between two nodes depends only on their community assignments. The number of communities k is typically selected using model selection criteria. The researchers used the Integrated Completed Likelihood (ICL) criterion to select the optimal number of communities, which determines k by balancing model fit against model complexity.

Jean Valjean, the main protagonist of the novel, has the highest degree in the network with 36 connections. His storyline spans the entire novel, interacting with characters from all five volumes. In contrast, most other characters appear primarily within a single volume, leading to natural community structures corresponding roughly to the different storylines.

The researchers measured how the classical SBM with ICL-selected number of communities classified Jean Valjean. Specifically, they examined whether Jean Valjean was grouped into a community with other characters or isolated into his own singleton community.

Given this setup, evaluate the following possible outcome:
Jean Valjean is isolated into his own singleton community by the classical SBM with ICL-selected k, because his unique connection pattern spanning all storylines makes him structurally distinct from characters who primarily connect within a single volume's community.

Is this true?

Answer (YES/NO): YES